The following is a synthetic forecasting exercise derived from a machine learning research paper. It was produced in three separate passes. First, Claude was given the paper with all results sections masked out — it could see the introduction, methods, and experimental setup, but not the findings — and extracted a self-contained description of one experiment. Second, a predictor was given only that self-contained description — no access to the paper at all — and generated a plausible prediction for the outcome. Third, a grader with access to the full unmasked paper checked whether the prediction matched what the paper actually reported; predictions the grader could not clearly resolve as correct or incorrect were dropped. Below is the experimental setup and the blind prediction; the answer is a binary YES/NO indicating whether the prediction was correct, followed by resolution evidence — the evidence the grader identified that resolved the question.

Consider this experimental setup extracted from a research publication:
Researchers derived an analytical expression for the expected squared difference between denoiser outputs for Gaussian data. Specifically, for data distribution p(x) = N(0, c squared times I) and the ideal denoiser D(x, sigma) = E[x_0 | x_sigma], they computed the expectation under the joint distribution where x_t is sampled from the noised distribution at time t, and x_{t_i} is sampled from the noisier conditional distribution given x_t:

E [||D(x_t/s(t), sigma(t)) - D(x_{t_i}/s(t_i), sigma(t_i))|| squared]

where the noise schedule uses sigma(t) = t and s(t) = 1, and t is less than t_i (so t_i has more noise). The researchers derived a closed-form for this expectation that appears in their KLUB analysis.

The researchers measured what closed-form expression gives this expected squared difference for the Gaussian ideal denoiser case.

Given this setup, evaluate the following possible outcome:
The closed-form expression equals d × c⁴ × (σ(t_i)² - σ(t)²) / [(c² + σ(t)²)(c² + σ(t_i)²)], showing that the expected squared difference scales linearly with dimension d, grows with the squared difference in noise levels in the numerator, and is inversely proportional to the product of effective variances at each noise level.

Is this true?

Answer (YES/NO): YES